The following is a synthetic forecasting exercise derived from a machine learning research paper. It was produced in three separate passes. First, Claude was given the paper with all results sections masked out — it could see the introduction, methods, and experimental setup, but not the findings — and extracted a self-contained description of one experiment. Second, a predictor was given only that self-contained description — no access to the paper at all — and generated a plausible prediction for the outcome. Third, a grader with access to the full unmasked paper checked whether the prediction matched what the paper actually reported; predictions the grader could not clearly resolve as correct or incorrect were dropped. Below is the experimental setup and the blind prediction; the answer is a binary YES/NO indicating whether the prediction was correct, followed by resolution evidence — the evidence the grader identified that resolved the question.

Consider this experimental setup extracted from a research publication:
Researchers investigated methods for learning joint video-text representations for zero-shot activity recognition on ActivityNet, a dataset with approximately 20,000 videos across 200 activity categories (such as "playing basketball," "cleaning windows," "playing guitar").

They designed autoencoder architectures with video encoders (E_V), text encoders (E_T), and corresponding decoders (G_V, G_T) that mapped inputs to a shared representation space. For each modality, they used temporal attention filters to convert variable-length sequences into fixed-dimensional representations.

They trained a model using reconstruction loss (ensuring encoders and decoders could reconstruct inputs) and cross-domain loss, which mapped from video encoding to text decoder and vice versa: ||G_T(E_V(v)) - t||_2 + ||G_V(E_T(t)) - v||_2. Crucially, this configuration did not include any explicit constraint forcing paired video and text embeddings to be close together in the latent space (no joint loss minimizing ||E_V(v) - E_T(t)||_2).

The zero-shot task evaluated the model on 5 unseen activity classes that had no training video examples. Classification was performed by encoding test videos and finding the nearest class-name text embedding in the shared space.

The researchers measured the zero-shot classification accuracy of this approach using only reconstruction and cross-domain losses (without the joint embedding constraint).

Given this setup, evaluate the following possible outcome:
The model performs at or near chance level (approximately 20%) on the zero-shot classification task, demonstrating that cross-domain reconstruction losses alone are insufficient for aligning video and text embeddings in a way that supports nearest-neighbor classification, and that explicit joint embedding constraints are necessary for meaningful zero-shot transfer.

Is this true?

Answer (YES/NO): YES